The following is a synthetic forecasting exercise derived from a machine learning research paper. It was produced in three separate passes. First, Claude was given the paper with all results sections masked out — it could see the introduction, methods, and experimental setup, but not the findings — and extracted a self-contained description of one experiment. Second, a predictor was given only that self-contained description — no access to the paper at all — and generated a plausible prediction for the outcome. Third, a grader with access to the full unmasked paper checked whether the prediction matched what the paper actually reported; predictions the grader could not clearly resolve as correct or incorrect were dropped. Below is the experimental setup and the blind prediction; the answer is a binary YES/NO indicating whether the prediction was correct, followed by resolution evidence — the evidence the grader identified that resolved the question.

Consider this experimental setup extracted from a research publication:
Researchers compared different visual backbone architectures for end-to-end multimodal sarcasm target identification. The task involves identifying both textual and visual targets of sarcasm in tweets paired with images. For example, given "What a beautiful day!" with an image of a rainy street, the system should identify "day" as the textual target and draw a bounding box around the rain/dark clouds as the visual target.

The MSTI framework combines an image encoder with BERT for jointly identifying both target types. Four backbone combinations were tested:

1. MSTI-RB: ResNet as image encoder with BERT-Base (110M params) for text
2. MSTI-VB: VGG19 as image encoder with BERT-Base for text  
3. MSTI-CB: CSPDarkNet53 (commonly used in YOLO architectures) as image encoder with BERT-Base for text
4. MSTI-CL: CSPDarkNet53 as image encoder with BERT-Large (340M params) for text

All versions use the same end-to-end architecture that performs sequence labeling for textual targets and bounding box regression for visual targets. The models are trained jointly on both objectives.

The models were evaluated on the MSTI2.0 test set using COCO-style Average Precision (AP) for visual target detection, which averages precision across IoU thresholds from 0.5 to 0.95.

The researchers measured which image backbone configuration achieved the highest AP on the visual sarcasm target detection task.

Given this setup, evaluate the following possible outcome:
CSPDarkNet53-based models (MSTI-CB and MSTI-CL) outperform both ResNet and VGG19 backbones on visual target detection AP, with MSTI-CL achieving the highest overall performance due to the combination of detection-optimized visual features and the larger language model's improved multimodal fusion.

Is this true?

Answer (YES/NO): NO